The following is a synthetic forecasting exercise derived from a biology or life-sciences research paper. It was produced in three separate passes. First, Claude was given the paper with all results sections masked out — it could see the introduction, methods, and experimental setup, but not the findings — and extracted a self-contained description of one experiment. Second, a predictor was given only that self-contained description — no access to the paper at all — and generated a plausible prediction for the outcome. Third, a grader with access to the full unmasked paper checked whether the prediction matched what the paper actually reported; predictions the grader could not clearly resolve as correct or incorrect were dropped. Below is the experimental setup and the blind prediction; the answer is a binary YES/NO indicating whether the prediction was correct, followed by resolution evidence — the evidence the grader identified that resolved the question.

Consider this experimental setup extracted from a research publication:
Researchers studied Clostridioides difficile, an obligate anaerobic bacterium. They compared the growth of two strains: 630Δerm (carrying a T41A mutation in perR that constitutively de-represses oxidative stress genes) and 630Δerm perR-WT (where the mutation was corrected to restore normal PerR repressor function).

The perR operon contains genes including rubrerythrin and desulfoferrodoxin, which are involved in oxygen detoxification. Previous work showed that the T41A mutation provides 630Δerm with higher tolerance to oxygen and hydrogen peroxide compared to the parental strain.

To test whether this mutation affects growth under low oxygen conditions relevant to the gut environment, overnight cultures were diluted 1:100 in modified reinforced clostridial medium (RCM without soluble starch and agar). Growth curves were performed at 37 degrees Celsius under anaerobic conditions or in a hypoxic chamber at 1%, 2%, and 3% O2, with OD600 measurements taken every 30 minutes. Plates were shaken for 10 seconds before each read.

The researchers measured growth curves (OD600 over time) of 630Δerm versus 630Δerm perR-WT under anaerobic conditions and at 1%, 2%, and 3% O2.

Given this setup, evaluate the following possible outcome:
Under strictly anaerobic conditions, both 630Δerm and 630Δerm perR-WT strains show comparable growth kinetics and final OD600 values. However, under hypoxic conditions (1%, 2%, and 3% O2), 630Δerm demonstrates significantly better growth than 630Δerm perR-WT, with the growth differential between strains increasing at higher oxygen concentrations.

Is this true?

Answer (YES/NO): NO